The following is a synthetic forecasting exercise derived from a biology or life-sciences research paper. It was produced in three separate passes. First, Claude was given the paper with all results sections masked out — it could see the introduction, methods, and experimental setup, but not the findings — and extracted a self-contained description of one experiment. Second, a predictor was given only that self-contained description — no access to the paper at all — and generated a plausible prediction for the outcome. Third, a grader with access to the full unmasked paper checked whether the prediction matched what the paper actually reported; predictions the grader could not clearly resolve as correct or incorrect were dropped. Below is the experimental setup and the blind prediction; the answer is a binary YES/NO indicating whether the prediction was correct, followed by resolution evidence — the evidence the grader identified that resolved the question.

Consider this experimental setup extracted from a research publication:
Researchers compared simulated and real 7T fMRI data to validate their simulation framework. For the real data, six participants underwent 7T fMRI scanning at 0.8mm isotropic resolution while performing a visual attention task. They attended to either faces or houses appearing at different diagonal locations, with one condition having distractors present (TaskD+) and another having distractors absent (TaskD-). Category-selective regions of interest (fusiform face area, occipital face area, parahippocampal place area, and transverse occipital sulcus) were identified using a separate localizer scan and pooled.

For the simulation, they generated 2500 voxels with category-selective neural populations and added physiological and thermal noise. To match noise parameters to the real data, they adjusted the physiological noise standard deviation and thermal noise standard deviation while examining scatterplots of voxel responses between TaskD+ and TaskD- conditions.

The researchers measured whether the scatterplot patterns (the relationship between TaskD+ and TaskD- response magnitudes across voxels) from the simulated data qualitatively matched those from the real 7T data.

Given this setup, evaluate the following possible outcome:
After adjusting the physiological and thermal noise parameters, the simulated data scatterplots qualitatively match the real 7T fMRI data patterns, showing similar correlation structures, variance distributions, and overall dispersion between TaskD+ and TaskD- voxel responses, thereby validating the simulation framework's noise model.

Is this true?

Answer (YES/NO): YES